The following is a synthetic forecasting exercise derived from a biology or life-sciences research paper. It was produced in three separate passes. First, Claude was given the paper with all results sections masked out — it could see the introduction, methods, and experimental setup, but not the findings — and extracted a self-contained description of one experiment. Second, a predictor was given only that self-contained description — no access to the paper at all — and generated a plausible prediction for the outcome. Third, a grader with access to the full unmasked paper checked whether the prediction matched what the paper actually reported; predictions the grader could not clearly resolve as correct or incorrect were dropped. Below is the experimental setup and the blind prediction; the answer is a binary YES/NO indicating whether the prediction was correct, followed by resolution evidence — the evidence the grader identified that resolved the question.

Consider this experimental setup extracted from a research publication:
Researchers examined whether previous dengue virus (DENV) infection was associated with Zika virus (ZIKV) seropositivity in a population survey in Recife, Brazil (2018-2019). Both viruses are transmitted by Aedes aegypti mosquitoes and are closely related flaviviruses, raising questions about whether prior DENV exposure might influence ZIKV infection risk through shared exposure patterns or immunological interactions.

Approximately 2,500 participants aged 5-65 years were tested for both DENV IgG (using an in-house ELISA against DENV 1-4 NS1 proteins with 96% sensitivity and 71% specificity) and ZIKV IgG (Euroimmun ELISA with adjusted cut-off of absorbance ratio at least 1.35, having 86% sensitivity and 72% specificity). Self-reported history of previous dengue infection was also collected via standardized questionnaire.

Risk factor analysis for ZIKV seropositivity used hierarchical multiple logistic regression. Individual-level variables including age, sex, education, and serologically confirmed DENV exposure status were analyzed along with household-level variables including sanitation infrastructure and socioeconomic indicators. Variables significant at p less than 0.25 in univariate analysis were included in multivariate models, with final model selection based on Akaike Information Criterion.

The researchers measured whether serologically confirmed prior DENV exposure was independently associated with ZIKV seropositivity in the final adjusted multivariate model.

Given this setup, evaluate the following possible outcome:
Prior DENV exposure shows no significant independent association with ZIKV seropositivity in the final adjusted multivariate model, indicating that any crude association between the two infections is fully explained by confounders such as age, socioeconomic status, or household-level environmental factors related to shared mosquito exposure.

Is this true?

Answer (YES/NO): NO